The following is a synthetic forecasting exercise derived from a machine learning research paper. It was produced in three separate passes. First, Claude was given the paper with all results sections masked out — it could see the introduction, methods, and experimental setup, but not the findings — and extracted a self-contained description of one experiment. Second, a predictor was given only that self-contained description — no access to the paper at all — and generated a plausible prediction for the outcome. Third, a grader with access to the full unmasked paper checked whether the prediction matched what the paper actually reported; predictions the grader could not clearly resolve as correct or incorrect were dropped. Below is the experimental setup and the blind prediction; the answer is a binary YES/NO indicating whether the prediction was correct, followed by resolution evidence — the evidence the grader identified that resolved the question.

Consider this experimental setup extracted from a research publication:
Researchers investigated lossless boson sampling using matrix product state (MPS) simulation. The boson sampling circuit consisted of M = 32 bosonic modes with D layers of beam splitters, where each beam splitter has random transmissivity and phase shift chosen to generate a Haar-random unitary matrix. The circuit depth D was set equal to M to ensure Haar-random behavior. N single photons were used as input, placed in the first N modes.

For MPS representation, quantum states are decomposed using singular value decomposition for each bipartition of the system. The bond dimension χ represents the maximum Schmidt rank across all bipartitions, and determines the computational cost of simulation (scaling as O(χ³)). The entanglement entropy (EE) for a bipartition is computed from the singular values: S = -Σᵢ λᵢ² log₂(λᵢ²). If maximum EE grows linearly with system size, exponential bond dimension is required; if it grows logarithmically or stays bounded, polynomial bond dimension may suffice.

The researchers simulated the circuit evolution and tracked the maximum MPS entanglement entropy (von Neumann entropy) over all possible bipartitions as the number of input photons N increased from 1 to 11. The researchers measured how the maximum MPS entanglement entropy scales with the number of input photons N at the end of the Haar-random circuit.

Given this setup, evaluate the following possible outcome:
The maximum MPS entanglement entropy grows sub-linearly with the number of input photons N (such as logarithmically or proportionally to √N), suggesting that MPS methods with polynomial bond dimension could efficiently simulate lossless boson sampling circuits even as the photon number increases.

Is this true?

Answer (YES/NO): NO